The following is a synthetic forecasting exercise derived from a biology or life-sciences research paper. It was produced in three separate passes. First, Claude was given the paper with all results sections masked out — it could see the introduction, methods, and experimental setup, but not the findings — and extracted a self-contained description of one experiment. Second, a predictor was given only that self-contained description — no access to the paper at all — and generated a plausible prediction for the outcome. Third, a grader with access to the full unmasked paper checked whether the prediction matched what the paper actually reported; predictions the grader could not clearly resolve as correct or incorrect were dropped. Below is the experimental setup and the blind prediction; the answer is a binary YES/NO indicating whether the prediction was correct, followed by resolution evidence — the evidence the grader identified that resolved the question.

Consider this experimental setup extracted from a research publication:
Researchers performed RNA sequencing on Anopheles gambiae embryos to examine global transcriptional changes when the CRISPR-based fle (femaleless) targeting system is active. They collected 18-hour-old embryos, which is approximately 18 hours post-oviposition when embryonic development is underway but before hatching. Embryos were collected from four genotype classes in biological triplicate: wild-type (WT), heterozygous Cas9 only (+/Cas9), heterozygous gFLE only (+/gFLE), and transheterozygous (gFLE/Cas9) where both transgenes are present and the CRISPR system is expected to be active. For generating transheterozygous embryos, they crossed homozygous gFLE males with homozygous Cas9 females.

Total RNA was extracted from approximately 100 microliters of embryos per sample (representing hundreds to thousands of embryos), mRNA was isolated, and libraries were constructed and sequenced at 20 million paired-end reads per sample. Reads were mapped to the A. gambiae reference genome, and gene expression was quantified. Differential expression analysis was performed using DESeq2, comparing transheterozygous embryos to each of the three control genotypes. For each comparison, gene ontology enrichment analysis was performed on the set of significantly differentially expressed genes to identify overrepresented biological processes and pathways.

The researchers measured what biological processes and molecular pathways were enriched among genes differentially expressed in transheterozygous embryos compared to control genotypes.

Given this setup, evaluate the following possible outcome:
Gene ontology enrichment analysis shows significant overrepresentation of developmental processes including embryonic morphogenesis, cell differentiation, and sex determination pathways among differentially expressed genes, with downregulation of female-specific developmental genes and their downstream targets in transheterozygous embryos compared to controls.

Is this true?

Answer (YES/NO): NO